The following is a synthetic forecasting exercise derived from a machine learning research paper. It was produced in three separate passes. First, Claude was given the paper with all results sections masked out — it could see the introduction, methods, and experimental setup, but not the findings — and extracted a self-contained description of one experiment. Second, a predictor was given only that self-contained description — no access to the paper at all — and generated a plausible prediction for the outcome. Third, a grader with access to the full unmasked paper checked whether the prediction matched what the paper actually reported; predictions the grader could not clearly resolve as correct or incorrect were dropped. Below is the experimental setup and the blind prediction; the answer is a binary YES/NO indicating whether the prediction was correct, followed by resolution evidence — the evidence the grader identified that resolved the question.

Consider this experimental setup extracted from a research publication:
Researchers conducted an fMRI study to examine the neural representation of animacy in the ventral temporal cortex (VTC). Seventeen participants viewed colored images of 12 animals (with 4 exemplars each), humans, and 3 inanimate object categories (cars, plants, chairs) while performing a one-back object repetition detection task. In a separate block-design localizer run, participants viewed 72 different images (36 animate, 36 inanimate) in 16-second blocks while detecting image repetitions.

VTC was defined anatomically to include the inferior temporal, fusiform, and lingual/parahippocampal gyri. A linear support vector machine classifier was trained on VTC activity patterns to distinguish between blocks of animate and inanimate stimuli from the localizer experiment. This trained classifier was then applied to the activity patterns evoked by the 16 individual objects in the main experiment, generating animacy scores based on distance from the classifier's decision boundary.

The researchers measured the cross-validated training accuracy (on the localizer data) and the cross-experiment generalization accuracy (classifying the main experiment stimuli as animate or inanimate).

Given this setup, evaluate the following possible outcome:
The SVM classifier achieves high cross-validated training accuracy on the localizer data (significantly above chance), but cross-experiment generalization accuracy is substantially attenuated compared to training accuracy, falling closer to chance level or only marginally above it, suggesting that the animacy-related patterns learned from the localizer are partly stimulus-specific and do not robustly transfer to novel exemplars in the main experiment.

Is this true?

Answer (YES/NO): NO